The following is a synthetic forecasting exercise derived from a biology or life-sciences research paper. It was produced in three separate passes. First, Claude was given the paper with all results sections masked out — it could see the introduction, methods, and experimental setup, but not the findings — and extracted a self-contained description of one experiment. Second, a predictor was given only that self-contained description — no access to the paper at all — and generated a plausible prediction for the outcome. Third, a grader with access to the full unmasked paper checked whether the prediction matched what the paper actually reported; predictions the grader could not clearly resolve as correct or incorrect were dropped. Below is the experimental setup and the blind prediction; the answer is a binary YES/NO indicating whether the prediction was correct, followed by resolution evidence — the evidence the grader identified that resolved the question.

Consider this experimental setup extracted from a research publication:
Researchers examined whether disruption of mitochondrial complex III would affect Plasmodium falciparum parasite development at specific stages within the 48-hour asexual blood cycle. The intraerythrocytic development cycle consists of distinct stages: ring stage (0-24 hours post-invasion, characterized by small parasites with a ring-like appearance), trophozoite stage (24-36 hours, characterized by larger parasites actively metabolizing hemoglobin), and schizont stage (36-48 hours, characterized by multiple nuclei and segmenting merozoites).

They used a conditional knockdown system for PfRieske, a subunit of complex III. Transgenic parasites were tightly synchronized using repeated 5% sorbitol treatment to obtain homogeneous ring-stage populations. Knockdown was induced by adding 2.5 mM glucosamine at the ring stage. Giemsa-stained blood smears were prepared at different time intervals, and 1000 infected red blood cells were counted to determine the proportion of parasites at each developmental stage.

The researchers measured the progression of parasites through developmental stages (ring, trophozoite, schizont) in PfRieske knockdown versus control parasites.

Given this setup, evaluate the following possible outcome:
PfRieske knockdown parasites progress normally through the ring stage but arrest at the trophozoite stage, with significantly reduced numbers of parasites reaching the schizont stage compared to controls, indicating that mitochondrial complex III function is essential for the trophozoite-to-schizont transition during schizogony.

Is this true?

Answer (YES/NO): YES